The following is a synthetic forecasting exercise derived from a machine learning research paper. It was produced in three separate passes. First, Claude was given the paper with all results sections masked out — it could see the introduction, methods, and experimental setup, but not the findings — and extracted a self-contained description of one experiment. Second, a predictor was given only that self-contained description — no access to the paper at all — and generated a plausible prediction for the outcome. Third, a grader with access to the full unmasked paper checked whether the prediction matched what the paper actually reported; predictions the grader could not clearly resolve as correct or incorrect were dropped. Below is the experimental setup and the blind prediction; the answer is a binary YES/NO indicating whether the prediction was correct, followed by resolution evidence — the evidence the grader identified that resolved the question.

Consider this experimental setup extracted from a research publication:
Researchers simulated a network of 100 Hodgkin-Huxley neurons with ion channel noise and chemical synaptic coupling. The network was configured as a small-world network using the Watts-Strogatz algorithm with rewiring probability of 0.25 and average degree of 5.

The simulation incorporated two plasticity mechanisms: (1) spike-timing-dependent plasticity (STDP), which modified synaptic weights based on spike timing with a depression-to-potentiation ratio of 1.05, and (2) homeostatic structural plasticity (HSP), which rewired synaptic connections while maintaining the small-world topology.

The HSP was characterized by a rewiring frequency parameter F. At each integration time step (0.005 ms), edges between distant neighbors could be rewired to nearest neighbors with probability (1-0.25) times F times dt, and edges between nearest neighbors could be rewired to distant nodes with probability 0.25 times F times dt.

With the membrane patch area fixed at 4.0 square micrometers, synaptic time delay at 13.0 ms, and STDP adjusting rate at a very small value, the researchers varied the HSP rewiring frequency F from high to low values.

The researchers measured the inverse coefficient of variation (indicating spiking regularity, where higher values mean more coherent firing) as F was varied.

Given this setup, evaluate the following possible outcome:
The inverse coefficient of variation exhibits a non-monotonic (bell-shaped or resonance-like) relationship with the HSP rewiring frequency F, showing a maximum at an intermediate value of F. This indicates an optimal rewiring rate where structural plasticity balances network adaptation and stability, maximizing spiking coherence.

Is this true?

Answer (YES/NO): NO